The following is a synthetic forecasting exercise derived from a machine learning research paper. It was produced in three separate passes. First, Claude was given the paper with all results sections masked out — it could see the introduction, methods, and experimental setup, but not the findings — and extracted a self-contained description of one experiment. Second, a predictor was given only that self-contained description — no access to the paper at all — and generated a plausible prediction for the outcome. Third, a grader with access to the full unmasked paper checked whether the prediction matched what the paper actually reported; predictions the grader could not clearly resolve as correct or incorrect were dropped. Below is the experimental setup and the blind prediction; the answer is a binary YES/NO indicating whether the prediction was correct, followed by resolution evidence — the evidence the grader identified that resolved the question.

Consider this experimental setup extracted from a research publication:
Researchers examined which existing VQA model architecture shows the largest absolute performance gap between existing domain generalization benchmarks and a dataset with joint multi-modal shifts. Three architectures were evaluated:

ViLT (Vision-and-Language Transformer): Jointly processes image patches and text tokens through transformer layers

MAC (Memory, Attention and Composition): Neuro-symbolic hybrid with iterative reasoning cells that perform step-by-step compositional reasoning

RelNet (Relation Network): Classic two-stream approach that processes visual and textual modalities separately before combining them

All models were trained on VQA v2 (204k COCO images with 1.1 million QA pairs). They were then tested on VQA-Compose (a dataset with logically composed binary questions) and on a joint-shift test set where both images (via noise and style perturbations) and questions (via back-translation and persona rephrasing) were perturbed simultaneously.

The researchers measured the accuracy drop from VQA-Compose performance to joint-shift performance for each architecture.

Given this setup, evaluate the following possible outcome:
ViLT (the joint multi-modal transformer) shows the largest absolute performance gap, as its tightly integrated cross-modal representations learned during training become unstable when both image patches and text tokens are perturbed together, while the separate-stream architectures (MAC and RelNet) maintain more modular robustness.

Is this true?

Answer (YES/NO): NO